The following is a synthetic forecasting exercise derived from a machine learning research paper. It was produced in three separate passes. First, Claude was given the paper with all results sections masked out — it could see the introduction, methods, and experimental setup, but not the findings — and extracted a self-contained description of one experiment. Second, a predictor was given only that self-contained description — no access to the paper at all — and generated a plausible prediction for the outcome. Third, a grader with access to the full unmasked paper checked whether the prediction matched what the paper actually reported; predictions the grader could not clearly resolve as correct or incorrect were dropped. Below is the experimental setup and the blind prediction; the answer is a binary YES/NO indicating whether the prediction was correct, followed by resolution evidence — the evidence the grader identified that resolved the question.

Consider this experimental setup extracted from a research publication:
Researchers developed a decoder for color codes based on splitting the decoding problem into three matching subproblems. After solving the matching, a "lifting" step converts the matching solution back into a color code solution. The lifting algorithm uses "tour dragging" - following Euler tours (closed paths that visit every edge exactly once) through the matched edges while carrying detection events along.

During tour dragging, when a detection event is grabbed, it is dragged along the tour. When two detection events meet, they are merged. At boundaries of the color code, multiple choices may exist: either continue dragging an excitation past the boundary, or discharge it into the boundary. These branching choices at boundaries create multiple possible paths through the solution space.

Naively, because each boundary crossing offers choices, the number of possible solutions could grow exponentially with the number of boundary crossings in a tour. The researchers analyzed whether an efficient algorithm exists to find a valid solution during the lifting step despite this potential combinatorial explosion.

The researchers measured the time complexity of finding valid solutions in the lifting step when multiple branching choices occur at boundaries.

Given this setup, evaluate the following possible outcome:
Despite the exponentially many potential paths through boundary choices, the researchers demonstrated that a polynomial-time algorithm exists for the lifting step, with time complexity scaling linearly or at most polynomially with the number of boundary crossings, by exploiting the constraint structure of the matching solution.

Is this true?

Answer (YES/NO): YES